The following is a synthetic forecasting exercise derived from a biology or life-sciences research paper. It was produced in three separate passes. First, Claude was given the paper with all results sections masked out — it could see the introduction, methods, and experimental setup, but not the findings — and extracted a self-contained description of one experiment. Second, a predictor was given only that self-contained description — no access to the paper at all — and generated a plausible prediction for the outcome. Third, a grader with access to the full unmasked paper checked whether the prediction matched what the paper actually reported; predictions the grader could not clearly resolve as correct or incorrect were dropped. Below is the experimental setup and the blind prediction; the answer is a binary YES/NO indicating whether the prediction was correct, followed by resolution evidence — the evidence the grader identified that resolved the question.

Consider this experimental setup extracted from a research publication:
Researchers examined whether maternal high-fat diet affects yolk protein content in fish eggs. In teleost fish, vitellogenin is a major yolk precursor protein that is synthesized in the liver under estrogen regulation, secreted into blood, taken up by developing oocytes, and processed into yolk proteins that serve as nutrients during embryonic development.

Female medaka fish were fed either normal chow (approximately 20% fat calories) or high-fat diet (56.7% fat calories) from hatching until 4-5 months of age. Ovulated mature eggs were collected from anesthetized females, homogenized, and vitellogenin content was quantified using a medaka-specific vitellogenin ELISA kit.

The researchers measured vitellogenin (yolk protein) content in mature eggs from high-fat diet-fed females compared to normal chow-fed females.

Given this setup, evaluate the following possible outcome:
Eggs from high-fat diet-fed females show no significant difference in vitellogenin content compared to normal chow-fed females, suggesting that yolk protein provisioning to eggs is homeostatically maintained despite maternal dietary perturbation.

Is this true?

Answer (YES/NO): NO